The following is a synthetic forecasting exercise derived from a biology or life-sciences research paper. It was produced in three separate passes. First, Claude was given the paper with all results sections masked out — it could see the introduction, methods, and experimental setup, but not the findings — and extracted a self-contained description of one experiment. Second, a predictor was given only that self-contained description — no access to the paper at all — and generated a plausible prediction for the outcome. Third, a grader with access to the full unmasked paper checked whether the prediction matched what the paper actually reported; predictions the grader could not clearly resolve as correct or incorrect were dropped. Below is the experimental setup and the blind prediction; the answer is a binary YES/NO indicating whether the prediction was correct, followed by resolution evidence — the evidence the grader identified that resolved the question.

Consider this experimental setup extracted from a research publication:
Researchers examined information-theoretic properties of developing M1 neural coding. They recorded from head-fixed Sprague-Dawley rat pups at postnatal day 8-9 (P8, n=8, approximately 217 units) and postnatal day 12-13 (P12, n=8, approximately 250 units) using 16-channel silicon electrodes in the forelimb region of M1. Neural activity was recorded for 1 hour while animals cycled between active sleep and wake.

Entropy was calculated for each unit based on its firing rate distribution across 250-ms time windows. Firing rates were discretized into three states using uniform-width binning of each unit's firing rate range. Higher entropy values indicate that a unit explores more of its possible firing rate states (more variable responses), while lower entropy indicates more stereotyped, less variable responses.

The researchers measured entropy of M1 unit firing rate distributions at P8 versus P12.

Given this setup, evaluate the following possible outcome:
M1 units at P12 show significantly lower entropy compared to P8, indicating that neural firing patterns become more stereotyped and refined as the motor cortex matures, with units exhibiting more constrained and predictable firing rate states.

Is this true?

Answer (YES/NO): NO